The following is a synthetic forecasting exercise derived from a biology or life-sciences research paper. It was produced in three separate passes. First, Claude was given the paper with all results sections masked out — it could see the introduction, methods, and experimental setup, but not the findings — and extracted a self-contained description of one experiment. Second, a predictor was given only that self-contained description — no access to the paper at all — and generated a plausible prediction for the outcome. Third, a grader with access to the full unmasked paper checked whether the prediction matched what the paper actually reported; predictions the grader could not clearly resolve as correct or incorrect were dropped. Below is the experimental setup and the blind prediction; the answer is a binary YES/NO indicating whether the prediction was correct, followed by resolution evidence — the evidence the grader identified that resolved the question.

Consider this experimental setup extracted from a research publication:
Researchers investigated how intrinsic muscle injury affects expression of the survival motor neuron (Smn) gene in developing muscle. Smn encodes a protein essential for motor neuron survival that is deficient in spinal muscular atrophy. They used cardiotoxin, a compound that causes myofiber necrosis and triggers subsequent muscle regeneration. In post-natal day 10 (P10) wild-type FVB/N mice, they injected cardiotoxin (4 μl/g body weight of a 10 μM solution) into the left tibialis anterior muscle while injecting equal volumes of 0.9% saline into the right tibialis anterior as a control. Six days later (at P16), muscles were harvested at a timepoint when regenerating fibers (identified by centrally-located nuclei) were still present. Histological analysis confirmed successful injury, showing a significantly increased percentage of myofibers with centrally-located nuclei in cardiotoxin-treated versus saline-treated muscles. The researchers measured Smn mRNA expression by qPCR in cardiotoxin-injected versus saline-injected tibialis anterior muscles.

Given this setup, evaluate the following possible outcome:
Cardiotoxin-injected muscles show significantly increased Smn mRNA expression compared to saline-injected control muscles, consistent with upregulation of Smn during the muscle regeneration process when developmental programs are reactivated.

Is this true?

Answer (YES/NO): YES